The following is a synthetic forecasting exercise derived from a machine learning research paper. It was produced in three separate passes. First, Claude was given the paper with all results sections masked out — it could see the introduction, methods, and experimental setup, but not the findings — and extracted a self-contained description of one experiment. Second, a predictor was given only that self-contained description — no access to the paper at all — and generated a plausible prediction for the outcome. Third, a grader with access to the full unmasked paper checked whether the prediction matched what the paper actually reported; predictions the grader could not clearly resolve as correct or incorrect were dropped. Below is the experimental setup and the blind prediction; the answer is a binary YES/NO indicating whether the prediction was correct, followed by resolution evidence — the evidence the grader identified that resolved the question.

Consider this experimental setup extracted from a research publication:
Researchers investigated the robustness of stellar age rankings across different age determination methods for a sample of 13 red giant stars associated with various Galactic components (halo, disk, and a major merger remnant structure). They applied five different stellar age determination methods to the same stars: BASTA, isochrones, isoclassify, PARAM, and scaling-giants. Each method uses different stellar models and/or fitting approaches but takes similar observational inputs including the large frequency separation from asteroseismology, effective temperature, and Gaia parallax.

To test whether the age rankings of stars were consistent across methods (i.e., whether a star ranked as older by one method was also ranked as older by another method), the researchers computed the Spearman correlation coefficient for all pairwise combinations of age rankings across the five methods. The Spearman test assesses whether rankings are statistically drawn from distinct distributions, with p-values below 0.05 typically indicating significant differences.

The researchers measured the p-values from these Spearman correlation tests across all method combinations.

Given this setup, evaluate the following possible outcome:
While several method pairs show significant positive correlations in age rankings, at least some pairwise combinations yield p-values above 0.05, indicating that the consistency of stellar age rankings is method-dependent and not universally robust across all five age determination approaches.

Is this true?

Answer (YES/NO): NO